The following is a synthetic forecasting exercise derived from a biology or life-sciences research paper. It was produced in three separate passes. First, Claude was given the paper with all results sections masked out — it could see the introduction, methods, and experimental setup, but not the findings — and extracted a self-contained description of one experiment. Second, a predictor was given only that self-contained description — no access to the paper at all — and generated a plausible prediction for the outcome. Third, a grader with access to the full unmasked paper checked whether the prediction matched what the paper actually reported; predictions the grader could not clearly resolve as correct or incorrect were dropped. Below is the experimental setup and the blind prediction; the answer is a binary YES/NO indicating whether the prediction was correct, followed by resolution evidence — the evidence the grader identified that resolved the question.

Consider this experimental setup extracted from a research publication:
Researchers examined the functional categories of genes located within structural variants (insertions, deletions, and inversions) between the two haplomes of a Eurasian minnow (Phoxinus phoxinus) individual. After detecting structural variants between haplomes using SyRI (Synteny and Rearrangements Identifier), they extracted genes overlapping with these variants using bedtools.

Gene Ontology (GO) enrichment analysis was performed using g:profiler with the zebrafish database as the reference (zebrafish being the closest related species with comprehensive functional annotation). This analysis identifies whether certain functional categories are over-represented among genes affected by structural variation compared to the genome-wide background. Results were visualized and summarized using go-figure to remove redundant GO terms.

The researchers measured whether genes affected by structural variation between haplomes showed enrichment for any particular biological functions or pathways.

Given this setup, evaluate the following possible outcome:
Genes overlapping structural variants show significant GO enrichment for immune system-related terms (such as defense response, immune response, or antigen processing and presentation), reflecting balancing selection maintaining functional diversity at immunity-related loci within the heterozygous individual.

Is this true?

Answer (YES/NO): NO